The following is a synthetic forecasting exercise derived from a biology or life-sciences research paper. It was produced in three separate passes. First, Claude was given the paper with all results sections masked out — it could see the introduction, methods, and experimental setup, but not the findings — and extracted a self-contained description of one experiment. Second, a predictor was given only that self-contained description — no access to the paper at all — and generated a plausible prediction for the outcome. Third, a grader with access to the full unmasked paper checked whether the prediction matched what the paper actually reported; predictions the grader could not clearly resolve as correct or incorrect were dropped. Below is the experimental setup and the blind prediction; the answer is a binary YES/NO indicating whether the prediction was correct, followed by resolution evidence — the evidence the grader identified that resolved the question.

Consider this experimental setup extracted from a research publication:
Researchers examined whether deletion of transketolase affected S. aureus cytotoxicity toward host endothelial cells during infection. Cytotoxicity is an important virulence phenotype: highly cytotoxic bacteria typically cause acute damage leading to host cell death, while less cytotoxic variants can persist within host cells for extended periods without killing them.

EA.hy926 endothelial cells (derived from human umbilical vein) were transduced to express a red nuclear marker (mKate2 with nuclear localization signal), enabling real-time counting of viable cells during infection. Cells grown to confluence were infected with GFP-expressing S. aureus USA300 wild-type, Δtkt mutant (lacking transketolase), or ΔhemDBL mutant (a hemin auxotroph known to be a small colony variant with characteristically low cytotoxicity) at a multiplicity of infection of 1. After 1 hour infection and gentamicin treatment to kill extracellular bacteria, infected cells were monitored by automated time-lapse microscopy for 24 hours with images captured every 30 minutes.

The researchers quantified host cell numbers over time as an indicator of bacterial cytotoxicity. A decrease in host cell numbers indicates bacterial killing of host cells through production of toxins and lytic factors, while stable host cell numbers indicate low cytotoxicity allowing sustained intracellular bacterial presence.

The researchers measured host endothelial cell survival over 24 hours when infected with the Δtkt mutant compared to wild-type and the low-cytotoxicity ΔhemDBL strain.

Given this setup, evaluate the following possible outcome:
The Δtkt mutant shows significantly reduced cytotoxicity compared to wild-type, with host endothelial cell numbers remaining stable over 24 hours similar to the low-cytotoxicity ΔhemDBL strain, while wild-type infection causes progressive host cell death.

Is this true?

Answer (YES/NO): YES